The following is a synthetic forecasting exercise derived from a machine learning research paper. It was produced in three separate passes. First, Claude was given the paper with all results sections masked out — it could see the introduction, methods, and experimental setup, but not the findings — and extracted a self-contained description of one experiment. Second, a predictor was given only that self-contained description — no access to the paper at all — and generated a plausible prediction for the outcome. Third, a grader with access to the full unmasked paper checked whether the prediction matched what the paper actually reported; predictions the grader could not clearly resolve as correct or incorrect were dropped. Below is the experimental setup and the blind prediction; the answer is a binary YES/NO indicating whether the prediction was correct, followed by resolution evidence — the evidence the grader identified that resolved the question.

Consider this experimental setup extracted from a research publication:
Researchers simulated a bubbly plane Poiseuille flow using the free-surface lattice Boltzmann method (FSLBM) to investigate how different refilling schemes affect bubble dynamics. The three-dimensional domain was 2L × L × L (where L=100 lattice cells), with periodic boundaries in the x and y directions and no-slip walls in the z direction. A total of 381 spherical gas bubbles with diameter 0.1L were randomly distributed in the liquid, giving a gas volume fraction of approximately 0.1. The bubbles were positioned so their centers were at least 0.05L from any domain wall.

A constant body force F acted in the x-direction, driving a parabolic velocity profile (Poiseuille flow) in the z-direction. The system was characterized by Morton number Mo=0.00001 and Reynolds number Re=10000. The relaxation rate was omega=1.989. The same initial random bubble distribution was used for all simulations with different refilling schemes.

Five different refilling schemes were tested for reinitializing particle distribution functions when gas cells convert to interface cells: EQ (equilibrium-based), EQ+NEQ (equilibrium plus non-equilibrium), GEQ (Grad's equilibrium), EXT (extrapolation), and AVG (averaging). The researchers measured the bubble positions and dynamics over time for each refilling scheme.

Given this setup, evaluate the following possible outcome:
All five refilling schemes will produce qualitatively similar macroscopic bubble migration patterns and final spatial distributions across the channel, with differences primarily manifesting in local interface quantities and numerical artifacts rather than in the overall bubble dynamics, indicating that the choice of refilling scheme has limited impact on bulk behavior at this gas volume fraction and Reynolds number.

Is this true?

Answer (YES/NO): NO